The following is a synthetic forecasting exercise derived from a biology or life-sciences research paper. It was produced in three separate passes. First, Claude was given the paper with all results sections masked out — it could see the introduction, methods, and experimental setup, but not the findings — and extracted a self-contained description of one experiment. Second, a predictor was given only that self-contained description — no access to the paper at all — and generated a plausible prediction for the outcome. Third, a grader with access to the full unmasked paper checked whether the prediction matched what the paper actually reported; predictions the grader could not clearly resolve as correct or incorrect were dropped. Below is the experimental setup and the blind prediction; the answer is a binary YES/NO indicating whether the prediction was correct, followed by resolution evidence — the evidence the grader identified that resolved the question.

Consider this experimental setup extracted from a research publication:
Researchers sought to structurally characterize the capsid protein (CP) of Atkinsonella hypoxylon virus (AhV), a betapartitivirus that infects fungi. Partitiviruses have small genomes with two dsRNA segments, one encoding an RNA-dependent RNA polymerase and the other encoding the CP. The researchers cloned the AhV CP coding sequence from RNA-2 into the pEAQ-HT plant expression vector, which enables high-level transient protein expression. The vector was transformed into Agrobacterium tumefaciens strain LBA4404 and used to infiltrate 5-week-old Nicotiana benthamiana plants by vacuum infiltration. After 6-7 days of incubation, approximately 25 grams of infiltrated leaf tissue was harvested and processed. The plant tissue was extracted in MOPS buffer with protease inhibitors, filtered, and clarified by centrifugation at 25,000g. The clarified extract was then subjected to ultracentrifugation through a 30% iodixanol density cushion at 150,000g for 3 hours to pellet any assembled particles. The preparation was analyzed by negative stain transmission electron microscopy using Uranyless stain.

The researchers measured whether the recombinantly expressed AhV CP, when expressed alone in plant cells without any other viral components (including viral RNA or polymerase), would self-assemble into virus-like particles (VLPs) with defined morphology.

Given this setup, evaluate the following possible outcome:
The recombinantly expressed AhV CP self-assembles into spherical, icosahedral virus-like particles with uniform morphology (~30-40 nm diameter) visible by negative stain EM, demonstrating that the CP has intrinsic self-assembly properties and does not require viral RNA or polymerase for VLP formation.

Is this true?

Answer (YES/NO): YES